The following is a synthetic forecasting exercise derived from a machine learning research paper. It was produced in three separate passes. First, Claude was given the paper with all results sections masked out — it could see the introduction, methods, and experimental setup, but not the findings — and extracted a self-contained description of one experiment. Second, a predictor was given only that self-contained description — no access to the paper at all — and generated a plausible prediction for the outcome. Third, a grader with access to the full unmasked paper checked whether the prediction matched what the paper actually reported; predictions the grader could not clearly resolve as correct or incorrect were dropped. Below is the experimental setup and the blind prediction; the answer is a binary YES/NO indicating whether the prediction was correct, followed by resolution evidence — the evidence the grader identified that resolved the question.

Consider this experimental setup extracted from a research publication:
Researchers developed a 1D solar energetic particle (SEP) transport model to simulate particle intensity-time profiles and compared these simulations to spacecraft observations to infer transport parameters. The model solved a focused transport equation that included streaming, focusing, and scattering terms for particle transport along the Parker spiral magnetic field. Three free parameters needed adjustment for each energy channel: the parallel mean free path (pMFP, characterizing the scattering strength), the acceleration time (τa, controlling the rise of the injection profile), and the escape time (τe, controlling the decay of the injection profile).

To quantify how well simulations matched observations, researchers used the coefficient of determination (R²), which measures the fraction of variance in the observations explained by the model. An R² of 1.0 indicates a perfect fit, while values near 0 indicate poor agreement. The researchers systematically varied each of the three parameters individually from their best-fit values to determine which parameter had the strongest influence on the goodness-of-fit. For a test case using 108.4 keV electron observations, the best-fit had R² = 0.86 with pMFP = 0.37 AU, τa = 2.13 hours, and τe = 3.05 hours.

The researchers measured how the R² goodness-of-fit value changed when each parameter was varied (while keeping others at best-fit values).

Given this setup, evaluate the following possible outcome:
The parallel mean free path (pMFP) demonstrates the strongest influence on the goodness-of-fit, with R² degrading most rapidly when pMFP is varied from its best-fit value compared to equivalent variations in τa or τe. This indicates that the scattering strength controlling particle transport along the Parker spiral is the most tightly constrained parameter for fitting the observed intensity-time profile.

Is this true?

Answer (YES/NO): YES